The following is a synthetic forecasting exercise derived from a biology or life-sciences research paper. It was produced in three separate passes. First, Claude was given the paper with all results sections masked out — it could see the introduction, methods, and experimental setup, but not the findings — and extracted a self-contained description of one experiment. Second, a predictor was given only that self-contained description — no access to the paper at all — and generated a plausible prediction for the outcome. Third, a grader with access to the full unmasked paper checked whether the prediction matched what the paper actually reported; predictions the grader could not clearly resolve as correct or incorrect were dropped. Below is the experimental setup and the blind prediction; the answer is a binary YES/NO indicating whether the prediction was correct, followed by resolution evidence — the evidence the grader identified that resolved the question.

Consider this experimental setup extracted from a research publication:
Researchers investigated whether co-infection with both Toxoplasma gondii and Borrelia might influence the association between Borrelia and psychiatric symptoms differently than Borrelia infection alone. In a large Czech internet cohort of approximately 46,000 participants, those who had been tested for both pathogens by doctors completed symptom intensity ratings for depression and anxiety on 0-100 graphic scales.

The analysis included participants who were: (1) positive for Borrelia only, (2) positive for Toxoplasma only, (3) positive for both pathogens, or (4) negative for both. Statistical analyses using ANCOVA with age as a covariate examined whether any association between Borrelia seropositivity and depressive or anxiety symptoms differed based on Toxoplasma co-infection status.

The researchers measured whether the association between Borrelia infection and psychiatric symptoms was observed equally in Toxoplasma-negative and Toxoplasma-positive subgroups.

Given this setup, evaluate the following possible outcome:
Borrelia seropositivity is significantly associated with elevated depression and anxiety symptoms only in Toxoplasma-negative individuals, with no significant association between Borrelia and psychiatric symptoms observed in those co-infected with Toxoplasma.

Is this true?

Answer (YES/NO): NO